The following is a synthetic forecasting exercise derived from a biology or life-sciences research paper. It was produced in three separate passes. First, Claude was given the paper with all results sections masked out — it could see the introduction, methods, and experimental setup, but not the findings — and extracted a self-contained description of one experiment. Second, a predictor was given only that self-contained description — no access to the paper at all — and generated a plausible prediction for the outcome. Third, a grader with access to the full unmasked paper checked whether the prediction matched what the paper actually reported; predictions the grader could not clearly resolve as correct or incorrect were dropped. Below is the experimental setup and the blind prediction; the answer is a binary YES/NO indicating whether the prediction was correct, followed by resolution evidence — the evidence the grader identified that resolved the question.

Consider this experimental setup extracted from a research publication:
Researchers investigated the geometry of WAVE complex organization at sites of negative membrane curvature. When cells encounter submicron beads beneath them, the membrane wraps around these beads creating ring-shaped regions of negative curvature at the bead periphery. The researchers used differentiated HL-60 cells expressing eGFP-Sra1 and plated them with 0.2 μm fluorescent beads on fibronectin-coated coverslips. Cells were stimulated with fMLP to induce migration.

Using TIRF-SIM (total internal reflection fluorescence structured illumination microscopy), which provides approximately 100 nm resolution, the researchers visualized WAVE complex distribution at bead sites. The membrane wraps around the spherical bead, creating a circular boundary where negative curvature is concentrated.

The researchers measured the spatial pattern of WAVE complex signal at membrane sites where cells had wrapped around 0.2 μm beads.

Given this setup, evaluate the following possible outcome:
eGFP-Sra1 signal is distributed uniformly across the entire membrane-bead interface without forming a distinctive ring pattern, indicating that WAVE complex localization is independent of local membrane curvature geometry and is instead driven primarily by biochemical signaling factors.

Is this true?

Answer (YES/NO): NO